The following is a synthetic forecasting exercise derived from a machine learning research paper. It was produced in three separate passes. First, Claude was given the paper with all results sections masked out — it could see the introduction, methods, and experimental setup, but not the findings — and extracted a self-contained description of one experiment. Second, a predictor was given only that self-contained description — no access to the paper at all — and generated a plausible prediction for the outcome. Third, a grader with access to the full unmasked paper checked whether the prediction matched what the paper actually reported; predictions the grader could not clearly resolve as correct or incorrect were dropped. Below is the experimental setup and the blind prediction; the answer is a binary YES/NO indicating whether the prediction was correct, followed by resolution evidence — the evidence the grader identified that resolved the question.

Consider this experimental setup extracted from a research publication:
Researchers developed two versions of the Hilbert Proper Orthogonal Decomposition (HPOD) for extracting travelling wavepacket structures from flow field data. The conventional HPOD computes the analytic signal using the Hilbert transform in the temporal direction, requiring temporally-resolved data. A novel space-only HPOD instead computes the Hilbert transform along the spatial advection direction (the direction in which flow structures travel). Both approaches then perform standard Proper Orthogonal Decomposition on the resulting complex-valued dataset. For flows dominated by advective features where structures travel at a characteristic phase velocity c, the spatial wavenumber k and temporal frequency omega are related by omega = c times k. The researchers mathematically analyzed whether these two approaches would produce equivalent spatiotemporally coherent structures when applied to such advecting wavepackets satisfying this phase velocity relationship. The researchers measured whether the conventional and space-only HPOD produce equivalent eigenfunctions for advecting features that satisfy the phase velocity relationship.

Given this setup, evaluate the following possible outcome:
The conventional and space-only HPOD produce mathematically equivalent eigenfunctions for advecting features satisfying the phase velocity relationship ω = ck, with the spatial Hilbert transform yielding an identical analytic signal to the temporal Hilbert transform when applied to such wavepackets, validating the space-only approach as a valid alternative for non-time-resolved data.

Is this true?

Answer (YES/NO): NO